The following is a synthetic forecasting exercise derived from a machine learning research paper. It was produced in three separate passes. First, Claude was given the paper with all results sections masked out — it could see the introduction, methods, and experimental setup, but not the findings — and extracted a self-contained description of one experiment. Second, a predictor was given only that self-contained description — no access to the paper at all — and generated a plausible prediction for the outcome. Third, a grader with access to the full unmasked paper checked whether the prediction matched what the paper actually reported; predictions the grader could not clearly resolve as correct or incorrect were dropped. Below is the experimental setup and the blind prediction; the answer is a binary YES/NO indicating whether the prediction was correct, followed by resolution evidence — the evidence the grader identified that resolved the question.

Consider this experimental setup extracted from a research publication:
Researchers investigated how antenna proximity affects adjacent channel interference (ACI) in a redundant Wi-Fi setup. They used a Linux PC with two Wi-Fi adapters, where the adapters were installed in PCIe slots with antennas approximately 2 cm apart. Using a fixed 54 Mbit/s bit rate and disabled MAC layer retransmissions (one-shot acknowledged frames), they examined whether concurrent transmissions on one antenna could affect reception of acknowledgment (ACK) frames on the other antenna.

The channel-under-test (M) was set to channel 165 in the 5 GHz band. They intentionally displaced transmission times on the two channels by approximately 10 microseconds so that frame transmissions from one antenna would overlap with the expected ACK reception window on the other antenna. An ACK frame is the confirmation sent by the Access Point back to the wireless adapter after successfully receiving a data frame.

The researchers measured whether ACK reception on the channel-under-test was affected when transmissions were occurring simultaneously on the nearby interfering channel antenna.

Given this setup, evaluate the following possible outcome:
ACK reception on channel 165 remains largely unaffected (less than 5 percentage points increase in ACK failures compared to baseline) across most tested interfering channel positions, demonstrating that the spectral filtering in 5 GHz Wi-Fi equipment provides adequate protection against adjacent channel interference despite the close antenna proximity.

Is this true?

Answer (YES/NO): NO